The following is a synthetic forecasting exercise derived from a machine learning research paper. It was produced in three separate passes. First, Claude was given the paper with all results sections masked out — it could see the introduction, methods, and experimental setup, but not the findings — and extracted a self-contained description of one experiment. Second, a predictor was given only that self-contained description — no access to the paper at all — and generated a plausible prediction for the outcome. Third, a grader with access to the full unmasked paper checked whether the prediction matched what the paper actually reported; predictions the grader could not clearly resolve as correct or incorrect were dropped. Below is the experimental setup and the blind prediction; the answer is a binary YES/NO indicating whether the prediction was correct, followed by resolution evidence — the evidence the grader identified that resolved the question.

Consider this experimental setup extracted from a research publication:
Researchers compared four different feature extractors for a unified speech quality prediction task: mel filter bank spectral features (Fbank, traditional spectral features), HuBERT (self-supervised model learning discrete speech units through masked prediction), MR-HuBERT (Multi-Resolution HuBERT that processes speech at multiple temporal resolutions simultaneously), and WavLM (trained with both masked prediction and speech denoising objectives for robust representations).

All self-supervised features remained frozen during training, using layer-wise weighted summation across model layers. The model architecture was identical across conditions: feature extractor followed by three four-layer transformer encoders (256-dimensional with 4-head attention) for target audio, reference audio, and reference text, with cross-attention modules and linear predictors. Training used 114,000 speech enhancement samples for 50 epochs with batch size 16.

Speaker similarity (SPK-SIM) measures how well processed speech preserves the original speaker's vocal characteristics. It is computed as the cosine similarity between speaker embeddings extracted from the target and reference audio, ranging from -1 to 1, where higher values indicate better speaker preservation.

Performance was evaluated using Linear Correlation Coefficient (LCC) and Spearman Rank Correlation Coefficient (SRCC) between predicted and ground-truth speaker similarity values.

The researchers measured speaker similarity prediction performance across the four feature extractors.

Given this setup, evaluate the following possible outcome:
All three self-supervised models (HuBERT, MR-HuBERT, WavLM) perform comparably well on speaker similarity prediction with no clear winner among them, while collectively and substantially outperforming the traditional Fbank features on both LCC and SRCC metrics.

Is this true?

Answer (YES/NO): NO